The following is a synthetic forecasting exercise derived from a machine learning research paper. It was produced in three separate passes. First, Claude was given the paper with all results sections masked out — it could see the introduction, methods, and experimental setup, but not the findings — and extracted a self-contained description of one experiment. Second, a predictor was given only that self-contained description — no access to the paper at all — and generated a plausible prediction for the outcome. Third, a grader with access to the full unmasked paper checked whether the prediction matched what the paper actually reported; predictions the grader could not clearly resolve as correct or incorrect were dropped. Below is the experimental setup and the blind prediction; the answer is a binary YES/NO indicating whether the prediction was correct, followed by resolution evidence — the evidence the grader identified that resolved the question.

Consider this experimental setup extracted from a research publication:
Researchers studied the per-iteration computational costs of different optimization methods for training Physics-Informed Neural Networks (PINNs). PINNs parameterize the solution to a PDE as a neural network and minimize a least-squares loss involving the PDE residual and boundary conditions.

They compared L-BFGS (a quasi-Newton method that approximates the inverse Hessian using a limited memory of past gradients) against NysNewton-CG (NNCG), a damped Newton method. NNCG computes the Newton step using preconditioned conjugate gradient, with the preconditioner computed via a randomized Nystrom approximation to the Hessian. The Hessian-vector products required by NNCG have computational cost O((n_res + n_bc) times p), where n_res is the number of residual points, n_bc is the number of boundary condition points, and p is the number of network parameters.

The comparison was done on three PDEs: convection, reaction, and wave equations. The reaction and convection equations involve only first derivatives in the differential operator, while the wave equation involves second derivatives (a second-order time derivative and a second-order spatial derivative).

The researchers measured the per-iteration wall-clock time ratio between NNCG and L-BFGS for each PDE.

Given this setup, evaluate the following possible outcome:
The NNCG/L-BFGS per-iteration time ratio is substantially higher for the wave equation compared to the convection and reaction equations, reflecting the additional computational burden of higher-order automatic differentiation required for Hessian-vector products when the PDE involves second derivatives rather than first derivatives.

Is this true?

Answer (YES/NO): YES